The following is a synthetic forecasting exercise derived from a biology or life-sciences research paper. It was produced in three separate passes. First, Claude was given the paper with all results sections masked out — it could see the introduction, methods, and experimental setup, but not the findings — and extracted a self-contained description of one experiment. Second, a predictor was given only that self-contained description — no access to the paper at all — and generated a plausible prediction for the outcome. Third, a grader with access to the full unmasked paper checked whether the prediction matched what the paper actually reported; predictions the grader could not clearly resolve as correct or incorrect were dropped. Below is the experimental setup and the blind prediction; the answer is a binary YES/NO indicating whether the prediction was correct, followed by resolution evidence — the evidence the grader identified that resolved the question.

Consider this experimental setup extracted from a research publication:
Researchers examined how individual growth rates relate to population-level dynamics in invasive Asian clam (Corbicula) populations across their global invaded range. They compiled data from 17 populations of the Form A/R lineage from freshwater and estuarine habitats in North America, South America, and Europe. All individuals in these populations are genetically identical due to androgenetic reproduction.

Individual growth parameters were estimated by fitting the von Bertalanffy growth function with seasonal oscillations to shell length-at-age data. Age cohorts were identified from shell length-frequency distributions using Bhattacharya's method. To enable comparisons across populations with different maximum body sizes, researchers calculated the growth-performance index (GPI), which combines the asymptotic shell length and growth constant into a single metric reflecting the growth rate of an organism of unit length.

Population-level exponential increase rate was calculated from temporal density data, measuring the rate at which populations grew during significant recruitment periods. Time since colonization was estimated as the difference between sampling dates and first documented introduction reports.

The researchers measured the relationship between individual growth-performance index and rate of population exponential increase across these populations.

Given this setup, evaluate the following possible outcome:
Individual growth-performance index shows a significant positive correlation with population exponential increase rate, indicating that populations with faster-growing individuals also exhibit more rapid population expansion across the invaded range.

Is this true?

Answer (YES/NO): NO